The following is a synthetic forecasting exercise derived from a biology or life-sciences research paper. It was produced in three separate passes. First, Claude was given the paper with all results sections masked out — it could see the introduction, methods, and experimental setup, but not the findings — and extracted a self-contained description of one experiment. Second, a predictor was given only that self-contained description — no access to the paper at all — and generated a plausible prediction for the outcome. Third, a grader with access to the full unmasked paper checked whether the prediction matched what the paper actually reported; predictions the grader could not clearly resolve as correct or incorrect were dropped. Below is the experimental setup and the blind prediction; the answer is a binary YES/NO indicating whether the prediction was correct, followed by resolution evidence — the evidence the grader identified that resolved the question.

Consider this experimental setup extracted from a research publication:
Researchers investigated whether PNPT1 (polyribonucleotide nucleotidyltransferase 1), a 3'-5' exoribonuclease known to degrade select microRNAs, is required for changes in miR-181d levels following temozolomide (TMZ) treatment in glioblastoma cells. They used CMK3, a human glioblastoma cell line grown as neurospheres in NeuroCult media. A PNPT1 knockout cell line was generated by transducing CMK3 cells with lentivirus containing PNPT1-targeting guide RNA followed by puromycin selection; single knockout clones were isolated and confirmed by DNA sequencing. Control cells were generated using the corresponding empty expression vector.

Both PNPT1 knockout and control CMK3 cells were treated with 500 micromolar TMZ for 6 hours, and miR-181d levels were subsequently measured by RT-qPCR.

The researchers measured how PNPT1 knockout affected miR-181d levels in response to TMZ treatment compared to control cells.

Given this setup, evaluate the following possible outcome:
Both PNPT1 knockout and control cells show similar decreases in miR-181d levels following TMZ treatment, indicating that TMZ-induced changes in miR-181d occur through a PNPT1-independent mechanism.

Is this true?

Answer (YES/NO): NO